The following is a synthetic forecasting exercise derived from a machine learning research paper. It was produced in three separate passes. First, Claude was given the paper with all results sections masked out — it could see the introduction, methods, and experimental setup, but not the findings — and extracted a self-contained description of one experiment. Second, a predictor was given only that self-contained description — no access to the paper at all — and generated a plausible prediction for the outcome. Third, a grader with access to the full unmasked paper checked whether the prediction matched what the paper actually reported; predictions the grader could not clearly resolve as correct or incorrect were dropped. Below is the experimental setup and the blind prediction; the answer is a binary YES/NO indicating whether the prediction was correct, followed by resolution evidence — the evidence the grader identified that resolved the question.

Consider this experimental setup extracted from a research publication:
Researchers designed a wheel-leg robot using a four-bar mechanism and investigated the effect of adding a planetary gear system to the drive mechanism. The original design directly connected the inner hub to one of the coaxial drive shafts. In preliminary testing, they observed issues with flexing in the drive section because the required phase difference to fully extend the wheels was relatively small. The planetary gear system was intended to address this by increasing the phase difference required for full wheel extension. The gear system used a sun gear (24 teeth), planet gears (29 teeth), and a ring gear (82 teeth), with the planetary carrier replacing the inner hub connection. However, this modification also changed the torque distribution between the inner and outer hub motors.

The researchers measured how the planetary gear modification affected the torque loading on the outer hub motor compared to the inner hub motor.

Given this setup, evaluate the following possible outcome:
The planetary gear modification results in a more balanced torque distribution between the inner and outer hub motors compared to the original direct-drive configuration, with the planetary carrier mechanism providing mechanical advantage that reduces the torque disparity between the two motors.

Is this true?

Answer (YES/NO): NO